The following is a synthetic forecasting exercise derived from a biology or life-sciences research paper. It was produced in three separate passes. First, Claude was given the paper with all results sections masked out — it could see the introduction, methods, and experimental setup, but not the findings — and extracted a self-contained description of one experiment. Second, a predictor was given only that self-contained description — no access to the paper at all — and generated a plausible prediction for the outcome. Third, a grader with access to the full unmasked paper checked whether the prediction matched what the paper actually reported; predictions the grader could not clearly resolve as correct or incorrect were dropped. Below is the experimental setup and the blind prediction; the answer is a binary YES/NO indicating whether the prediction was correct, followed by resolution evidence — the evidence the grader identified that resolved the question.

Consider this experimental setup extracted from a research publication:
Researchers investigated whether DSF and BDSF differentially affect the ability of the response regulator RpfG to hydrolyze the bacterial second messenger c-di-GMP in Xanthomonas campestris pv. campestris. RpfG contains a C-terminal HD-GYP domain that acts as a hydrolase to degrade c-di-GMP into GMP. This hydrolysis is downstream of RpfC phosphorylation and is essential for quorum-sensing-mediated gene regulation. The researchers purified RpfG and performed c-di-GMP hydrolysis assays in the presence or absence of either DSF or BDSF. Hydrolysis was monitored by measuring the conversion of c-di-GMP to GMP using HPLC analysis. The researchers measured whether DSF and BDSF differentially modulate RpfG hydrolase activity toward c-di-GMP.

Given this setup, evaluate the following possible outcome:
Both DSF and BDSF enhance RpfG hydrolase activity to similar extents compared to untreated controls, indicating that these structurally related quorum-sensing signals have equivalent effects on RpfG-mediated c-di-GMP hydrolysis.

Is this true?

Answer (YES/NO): NO